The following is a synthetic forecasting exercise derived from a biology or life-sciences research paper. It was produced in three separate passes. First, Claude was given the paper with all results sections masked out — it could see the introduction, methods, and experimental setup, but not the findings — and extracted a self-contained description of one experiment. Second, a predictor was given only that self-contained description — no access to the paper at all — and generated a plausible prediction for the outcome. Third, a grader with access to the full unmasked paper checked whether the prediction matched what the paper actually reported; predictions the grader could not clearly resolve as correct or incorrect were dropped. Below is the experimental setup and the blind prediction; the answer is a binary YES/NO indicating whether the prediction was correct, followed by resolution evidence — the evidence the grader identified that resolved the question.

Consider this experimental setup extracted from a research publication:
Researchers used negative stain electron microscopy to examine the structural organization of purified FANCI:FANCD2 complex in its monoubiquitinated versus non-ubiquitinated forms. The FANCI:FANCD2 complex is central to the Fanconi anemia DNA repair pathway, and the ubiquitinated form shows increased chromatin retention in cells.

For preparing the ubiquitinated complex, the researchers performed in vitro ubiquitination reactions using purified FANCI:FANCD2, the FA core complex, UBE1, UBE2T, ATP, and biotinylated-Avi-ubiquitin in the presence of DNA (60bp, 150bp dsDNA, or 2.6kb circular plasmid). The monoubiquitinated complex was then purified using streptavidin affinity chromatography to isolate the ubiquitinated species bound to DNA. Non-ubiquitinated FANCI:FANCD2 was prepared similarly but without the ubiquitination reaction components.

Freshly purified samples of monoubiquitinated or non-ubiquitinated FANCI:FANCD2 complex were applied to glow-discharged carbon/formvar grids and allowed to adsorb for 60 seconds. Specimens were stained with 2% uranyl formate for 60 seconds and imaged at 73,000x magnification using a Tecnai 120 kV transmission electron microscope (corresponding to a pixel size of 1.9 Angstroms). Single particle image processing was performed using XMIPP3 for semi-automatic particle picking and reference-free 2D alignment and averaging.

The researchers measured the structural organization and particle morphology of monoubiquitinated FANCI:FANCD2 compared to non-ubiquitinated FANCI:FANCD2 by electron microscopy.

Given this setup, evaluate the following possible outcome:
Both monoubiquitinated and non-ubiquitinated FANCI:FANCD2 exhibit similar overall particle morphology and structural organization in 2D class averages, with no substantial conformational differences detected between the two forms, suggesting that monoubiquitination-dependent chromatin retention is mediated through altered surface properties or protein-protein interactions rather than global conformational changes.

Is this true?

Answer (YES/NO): NO